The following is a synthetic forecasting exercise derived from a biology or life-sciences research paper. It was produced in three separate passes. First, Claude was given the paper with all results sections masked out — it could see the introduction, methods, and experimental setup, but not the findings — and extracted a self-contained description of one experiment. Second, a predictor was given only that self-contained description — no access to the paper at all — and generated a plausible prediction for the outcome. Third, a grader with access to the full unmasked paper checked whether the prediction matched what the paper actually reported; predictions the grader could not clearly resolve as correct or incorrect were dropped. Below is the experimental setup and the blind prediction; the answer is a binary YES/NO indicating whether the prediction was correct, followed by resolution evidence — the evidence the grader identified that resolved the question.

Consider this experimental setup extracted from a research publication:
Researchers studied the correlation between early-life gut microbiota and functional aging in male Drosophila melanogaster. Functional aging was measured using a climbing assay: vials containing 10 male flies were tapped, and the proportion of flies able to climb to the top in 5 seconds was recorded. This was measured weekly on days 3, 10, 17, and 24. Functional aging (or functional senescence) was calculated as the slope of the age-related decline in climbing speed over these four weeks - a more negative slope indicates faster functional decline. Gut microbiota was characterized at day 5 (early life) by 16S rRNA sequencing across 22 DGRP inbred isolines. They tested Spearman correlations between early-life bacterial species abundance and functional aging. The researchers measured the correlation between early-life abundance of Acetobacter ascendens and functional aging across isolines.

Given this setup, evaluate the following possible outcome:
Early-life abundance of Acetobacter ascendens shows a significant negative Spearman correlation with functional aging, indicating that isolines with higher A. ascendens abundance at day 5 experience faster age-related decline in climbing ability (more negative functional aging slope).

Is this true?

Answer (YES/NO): NO